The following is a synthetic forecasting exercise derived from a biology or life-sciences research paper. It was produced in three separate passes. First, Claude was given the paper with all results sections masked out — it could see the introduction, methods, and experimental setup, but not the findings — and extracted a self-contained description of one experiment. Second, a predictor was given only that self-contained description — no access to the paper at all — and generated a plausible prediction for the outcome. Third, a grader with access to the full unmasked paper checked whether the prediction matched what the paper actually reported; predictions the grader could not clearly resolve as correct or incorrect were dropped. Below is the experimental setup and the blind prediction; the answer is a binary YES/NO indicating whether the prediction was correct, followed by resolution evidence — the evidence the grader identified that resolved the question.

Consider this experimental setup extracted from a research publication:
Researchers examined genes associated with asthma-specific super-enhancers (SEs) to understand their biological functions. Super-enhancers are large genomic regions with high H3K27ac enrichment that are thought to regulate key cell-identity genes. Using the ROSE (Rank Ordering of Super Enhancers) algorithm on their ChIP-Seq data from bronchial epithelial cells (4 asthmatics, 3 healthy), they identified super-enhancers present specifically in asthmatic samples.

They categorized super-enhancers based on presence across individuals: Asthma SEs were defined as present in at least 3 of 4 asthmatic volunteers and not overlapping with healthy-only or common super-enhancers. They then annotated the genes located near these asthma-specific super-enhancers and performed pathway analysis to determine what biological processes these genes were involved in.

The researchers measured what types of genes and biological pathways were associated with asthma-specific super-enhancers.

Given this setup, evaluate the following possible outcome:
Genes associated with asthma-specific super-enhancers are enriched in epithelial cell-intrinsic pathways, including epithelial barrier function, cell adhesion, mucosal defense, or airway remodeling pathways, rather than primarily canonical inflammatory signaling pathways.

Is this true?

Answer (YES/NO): NO